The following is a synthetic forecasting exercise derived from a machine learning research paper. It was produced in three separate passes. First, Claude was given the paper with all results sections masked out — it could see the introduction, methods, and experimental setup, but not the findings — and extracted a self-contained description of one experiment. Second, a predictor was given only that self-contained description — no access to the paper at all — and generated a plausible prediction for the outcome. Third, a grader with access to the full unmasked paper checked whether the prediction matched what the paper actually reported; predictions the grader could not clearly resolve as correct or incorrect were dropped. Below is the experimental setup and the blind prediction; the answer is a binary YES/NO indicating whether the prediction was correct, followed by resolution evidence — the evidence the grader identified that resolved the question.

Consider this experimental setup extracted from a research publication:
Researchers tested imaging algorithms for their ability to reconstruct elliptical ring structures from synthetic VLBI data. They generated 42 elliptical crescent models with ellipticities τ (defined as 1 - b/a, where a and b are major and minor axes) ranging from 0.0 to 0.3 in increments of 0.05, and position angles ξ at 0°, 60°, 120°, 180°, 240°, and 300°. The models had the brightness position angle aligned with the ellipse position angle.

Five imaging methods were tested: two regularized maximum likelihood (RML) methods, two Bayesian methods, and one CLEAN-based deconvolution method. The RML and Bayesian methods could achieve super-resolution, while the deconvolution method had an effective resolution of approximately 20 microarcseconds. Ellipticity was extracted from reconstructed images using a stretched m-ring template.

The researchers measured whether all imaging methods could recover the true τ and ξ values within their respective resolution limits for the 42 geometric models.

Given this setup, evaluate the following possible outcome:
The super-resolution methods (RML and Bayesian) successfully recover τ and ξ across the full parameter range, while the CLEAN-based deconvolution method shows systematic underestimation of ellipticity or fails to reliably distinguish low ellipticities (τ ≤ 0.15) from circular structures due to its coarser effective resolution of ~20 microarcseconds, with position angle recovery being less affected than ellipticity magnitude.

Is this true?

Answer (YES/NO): NO